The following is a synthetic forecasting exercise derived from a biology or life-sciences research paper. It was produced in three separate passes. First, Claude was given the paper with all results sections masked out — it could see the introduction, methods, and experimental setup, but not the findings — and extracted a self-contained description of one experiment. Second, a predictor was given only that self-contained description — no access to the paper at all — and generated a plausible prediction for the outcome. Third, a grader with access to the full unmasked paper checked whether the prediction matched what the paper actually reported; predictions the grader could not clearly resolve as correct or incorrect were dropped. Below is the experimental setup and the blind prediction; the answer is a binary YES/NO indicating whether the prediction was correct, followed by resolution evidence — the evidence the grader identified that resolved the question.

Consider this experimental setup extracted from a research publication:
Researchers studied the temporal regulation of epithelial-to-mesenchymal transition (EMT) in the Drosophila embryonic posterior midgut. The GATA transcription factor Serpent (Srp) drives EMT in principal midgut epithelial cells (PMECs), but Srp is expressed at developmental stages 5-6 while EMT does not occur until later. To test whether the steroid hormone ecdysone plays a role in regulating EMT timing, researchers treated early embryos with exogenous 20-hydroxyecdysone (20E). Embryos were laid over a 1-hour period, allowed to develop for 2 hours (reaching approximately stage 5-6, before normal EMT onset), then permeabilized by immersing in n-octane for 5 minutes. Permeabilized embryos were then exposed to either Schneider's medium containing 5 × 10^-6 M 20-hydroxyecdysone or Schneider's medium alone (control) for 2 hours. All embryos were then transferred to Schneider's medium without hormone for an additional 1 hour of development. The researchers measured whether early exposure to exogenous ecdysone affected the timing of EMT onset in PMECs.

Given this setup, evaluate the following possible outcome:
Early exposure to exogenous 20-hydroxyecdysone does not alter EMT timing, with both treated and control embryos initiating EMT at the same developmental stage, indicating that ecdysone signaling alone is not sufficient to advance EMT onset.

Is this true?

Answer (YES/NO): NO